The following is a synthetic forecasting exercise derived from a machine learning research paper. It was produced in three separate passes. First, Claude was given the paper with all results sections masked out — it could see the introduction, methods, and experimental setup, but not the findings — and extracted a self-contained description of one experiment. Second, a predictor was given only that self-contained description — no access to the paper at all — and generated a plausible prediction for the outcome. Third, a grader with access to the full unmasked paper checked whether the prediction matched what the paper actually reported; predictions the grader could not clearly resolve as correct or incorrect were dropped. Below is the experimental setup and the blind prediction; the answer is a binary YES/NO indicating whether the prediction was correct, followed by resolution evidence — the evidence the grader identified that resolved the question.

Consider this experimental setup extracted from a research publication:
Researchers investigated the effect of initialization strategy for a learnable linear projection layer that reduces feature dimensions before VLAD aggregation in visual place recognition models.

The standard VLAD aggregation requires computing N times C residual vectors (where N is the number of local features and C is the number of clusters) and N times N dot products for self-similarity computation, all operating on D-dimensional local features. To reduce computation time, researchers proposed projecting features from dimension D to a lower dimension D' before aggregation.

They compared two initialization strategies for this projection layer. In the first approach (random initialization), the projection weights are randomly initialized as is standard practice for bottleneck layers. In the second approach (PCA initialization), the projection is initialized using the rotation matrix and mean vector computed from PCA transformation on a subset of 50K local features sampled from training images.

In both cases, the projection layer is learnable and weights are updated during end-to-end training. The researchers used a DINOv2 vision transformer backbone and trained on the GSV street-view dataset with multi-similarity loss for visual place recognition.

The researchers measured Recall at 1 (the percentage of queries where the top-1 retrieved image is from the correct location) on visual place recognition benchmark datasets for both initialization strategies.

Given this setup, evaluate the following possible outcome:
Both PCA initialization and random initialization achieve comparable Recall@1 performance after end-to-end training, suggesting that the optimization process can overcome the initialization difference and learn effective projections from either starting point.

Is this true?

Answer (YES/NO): NO